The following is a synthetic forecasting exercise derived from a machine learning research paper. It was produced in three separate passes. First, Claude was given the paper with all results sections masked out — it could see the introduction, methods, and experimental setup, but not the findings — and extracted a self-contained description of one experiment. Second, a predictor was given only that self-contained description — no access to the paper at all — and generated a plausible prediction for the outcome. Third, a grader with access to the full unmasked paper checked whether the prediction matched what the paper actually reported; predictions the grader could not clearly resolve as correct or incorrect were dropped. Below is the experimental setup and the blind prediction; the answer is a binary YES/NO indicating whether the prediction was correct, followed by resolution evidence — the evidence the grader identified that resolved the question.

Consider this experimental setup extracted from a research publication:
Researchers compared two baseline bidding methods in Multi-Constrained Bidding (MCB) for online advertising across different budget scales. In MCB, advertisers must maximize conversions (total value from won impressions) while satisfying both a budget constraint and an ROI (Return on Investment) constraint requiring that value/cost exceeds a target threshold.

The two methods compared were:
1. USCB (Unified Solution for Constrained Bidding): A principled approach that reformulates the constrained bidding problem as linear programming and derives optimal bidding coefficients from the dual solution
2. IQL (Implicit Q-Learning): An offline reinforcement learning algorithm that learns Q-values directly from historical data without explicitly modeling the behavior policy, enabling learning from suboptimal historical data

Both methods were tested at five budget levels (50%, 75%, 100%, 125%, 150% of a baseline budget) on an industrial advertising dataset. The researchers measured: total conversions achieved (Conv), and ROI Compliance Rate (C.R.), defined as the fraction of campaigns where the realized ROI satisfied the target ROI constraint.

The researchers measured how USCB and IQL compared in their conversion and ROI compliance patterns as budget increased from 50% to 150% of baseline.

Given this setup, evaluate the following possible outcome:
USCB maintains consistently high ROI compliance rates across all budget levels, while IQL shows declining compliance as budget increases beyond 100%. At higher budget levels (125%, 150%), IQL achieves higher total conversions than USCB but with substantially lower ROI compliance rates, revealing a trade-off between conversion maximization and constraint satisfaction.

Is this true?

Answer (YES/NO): NO